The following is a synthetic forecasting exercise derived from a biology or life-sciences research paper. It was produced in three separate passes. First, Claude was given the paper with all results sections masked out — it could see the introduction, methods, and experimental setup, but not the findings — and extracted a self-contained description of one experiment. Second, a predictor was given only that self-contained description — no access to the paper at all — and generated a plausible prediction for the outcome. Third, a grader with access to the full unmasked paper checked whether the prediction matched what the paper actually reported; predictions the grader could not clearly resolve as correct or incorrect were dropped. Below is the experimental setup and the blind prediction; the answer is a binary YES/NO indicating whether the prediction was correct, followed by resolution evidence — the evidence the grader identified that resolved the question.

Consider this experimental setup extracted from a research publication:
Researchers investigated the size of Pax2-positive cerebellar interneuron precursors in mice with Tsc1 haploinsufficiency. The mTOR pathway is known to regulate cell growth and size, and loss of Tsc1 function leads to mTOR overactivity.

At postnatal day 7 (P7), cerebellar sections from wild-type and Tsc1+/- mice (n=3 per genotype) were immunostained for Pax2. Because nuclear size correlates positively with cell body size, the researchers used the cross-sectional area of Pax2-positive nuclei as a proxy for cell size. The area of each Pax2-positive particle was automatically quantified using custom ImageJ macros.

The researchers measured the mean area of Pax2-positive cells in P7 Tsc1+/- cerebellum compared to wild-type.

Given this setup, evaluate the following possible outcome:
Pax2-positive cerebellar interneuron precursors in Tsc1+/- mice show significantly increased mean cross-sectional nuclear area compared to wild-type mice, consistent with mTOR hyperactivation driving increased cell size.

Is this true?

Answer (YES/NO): NO